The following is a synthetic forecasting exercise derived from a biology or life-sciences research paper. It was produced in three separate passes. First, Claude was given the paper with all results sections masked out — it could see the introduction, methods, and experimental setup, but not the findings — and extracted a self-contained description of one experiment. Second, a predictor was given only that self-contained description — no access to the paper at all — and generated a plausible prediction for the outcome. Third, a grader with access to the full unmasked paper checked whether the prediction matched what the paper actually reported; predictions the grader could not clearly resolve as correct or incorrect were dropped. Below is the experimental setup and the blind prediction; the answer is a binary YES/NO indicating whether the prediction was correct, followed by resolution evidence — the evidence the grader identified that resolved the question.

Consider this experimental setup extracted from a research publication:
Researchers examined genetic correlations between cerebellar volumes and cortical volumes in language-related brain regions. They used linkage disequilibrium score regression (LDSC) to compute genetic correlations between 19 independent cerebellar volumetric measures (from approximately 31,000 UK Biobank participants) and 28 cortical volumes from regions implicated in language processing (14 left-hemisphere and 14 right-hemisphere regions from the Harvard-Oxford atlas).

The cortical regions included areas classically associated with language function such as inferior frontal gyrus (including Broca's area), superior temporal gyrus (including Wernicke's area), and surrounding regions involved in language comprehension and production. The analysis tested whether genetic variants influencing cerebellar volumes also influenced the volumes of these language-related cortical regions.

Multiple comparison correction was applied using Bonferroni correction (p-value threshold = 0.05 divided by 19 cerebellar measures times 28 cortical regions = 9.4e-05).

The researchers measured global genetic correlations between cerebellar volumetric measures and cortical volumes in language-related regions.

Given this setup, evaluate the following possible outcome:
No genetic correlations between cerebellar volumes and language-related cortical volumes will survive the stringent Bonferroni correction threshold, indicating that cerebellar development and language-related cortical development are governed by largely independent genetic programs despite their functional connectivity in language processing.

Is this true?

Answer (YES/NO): NO